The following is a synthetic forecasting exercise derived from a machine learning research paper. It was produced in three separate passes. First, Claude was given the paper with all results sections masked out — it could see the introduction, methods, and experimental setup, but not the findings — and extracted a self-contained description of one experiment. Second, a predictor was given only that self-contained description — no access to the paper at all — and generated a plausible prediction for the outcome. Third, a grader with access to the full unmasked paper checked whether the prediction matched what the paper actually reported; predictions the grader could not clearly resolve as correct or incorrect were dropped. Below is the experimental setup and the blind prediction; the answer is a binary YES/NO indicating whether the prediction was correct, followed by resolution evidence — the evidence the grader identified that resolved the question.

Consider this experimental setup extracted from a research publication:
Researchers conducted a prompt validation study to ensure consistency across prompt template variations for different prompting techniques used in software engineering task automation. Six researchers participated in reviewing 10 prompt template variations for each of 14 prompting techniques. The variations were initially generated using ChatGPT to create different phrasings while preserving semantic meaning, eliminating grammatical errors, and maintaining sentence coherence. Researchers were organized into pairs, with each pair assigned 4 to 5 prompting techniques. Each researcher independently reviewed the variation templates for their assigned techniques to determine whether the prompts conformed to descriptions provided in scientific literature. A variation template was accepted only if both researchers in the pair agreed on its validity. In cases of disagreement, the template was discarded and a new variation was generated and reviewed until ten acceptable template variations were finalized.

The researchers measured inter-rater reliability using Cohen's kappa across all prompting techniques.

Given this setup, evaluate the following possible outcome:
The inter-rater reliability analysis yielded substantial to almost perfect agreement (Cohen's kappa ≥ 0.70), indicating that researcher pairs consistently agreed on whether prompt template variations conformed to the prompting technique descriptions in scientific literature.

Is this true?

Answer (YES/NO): NO